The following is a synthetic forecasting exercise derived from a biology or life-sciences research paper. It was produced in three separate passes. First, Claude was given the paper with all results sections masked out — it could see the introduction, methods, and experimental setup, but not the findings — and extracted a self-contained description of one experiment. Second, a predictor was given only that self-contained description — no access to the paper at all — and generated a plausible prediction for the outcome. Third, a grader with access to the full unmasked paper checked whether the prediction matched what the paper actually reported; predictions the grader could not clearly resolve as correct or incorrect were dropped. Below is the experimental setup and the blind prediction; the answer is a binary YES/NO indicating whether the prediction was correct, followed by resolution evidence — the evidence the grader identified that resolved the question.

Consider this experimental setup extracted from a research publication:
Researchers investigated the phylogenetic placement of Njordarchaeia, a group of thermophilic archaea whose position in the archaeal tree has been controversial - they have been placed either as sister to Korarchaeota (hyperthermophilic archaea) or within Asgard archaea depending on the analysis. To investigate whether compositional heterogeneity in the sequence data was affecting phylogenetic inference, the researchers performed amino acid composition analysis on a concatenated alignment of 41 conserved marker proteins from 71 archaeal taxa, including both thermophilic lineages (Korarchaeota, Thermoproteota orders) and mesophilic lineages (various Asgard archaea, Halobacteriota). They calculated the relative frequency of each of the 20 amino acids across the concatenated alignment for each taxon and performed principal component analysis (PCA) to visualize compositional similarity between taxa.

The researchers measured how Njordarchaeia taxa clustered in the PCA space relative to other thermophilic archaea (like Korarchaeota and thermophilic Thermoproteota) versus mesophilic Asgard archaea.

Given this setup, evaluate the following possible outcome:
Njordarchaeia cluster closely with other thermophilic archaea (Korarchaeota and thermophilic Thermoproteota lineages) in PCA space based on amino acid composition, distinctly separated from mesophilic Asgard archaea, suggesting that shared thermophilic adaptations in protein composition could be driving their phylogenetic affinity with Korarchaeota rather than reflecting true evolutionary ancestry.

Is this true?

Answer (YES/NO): YES